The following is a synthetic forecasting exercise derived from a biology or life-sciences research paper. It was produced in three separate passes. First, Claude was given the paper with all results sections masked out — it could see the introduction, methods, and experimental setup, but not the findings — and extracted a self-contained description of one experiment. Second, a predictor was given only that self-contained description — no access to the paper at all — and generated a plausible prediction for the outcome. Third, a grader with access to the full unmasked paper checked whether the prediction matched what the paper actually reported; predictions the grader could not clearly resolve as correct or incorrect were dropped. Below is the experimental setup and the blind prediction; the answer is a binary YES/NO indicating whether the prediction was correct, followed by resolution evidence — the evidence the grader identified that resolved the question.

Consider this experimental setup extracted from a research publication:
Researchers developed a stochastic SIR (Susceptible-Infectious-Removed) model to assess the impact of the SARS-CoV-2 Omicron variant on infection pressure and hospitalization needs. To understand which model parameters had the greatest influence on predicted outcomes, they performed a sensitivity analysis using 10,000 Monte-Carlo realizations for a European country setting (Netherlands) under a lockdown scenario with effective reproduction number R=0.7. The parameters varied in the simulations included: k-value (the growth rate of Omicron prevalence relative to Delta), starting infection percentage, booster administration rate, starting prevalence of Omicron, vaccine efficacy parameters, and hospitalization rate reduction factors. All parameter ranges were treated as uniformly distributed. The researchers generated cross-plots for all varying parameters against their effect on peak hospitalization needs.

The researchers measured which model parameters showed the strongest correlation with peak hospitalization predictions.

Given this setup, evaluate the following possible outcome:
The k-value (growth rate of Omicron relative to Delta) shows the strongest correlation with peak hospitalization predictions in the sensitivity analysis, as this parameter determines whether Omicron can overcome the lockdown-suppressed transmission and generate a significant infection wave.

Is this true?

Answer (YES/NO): YES